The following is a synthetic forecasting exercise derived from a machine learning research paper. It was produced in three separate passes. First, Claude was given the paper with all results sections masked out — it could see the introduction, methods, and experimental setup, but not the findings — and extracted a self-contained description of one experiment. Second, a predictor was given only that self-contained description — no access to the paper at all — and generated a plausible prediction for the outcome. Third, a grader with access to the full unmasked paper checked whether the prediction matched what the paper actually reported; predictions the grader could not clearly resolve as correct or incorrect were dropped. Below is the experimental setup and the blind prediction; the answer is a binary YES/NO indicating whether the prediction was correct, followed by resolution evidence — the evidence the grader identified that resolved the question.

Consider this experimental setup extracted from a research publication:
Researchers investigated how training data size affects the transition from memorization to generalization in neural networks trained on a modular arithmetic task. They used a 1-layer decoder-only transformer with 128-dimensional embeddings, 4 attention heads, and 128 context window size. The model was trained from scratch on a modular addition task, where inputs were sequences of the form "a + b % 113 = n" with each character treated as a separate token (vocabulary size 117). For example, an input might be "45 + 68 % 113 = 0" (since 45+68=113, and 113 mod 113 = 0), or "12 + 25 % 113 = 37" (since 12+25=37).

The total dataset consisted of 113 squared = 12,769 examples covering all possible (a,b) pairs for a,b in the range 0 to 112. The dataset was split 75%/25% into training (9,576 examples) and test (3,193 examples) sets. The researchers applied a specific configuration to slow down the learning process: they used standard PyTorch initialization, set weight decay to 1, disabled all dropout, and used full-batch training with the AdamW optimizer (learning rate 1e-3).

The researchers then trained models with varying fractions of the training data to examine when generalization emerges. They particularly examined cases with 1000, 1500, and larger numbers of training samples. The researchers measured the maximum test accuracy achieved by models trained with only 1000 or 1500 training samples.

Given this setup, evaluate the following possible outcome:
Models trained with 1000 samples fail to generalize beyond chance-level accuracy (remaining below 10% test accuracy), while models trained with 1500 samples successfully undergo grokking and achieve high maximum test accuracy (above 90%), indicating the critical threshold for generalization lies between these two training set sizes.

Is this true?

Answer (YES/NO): NO